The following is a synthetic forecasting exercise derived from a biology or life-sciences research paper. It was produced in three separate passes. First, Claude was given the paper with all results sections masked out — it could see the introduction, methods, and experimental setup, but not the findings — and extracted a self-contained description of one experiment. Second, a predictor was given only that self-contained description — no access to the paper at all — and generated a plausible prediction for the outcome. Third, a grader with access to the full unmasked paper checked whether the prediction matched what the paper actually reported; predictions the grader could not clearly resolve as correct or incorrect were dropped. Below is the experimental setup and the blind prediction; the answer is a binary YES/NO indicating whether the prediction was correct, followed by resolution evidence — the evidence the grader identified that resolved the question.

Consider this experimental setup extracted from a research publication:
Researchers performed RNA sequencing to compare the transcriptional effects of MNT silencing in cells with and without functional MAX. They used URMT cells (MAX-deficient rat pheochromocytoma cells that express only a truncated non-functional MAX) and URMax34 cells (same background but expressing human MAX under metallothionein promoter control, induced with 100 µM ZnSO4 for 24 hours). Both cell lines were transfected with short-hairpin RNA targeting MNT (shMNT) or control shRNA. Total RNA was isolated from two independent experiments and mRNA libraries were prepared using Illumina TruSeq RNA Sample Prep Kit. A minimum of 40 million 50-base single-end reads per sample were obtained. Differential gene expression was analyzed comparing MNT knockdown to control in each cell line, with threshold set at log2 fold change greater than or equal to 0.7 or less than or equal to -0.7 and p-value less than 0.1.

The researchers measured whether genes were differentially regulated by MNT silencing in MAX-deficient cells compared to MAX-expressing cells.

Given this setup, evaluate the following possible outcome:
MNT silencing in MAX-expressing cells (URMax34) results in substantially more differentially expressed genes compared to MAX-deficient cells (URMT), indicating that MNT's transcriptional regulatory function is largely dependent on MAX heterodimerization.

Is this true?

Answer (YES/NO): NO